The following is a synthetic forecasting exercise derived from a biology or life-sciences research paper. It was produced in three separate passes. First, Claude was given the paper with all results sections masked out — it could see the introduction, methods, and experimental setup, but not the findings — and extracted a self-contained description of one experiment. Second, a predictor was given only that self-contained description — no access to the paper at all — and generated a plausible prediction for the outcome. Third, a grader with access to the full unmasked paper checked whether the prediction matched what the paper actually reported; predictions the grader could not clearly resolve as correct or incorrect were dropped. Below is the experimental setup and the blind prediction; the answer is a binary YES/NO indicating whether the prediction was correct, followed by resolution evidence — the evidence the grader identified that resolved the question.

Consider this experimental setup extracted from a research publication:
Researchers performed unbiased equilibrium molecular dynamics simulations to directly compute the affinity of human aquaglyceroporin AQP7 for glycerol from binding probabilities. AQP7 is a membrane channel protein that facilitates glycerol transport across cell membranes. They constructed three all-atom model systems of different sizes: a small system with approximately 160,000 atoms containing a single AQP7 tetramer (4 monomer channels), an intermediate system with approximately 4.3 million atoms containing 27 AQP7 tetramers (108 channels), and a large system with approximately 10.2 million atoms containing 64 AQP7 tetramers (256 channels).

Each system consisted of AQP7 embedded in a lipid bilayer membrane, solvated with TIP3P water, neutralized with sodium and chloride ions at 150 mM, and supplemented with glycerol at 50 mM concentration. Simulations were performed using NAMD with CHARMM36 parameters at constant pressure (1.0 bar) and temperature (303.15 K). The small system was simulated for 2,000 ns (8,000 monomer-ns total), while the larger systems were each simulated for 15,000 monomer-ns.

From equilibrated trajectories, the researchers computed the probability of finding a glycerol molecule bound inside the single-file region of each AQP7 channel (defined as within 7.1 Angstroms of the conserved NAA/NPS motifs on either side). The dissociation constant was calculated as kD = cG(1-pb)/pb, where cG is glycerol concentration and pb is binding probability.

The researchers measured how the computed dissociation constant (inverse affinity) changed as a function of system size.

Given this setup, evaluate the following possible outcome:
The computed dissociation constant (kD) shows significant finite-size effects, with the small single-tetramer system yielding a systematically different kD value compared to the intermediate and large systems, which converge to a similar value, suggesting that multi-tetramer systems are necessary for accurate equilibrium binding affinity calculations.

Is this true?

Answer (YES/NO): NO